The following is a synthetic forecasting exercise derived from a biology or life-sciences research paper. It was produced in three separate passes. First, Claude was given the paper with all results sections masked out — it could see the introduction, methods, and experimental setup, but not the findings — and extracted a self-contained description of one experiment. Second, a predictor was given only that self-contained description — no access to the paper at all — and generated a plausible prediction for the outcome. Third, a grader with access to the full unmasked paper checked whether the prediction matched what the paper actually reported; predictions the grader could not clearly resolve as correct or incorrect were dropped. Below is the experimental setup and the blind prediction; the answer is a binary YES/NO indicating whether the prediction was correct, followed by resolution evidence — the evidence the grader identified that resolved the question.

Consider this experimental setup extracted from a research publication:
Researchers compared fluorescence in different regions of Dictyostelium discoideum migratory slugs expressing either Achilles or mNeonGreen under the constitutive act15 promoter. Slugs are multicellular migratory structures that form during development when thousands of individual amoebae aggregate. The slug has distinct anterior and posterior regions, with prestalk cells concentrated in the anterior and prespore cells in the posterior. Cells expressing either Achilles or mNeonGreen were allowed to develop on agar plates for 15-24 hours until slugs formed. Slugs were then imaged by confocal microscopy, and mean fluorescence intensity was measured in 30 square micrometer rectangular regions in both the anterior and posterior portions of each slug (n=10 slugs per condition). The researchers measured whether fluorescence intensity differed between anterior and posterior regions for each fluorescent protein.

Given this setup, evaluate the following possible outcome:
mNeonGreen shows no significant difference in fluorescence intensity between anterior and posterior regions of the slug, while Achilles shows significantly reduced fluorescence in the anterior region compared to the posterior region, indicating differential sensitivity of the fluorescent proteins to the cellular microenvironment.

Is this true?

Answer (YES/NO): NO